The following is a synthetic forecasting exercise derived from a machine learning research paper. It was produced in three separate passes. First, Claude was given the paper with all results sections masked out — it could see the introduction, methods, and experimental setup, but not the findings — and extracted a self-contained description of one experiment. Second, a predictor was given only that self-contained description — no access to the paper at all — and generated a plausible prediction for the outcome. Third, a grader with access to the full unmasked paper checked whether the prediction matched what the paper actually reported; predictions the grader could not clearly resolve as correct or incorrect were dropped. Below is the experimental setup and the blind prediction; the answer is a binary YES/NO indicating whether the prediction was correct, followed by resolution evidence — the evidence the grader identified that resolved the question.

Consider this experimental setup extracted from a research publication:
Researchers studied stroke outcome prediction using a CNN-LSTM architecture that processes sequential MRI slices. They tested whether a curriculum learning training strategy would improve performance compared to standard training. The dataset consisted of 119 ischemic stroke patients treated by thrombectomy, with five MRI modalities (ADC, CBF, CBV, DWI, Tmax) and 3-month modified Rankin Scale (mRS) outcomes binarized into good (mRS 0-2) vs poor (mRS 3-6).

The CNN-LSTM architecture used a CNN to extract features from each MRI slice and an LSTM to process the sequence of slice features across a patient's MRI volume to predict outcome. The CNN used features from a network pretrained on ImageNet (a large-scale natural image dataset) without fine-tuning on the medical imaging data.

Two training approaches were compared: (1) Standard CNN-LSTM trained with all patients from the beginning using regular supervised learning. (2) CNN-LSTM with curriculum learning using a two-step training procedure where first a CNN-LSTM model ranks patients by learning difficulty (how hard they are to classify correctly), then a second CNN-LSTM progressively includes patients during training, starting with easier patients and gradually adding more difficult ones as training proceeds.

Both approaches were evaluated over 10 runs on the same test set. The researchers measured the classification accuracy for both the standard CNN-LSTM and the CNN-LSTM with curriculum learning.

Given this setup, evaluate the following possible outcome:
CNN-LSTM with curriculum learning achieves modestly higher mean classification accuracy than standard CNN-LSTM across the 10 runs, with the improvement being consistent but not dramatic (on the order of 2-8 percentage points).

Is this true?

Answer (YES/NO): YES